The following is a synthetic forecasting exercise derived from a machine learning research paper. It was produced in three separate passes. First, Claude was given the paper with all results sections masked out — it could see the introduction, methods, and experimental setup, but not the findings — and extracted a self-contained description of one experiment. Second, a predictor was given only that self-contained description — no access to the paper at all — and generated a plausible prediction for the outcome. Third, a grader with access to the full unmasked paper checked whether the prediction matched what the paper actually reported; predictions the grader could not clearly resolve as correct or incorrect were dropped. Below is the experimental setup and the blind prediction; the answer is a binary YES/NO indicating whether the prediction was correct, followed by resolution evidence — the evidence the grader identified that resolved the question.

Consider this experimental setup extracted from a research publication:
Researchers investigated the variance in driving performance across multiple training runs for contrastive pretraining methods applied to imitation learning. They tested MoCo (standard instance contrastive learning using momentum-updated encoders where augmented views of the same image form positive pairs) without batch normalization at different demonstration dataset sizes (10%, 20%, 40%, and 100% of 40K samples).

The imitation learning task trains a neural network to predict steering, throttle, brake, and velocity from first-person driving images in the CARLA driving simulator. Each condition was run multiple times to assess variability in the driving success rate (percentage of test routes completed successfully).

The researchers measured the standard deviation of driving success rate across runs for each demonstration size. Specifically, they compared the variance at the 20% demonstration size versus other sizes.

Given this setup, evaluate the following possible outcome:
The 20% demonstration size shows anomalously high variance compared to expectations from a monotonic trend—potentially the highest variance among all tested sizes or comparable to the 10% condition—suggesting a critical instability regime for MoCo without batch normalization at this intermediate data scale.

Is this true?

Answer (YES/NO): YES